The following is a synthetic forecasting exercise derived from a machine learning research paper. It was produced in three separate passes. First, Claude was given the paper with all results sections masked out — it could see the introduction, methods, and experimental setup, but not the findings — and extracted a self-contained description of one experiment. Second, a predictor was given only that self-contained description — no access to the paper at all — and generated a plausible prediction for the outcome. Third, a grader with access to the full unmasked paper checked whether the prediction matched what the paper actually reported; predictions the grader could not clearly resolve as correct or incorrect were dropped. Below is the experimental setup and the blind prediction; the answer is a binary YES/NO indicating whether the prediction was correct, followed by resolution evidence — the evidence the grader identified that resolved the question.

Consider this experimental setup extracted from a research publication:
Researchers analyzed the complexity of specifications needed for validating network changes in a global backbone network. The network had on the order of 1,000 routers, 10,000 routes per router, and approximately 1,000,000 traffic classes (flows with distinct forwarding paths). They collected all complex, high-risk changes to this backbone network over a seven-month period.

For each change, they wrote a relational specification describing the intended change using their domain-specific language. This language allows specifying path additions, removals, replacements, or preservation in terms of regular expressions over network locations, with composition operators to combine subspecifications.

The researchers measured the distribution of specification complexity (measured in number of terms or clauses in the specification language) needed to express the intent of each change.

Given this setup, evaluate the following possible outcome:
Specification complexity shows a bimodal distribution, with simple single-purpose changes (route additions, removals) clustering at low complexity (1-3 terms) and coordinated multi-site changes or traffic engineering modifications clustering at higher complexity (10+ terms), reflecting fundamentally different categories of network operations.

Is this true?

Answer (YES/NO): NO